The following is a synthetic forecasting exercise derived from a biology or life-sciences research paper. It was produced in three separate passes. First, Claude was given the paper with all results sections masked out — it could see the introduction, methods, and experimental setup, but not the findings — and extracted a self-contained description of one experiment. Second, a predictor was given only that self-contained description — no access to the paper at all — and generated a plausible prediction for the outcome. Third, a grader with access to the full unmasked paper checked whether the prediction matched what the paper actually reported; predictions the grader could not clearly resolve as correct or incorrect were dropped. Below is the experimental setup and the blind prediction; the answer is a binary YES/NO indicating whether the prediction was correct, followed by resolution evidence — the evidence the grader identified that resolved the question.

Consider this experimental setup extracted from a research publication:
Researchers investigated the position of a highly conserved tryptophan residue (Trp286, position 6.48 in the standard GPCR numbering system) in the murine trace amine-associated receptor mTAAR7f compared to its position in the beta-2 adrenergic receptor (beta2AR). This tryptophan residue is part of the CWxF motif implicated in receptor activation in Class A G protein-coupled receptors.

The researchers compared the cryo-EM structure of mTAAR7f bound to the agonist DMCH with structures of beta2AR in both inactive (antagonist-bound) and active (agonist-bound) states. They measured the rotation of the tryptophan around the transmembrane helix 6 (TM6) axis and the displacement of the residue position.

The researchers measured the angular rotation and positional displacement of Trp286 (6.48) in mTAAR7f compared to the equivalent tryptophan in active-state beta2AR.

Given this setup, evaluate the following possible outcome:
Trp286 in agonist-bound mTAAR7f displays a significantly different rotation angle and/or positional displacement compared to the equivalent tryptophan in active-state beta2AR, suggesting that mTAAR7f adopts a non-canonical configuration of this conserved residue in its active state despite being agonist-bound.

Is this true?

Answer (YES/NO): YES